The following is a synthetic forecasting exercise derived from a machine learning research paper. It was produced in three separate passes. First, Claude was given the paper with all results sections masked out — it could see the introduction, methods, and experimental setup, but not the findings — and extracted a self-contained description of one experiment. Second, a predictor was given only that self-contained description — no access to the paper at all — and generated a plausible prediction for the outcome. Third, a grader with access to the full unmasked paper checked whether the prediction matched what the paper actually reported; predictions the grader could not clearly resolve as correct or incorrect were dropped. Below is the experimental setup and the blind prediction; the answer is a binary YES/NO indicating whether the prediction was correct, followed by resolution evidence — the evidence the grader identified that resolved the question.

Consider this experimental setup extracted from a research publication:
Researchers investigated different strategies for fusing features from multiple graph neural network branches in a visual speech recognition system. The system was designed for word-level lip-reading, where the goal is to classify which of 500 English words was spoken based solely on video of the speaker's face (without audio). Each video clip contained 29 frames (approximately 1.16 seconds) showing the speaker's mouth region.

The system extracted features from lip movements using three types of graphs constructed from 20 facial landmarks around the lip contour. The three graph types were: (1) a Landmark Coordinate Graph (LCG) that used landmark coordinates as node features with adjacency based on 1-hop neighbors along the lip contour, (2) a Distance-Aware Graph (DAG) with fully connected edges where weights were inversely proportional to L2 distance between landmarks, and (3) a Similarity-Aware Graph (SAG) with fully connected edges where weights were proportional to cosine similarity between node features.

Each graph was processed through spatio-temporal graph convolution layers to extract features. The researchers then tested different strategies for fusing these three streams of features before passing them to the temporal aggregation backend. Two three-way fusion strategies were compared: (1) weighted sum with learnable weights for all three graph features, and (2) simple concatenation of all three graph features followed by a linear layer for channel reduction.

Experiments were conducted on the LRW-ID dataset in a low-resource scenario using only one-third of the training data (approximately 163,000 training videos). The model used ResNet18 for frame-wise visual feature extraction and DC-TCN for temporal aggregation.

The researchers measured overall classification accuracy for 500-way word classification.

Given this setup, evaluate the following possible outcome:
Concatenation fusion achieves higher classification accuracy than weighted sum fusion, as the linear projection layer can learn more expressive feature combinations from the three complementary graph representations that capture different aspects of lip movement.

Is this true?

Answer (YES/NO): YES